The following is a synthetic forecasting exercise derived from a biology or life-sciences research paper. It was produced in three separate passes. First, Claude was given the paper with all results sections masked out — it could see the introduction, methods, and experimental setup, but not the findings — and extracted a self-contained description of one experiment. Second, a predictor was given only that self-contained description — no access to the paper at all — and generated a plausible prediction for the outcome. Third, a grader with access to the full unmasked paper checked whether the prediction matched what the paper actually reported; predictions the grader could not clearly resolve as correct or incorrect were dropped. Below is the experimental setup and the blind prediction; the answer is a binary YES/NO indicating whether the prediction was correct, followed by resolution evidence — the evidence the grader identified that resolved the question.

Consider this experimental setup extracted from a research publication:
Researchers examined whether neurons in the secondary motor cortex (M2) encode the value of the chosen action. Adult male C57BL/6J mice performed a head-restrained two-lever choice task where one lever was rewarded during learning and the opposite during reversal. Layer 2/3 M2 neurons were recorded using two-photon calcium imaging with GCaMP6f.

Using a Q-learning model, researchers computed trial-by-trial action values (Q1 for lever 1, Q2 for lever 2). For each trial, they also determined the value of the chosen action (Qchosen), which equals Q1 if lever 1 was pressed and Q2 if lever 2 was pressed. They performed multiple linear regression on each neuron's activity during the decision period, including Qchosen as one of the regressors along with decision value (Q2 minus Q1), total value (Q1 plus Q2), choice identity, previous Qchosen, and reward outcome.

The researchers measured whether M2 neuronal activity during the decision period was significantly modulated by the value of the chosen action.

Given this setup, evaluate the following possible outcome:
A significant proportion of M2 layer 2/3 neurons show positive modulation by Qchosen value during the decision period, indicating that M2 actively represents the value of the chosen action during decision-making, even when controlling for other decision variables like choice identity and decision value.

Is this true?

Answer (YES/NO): NO